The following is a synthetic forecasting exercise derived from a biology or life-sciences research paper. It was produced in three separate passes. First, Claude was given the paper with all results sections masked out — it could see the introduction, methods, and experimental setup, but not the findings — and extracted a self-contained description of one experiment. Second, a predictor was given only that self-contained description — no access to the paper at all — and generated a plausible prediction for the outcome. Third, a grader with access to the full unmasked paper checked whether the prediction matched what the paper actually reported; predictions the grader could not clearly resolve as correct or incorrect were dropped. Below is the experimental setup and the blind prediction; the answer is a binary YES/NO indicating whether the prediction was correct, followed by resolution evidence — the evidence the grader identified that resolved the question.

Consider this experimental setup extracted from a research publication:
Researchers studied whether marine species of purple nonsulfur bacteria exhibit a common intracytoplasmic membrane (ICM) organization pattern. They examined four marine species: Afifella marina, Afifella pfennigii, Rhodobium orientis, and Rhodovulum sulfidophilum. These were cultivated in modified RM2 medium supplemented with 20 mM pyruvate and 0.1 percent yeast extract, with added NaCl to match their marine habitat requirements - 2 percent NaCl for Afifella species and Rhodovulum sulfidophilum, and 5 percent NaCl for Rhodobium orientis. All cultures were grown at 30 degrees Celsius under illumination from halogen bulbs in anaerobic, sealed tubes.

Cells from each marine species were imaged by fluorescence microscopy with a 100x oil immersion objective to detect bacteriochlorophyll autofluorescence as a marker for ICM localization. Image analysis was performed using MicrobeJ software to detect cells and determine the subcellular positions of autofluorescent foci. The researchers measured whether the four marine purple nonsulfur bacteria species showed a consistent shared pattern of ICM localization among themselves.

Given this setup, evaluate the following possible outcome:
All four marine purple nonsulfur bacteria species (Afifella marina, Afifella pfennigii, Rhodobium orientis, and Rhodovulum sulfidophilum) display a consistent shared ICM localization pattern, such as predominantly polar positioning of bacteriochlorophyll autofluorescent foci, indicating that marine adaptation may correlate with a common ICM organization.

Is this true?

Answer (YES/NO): NO